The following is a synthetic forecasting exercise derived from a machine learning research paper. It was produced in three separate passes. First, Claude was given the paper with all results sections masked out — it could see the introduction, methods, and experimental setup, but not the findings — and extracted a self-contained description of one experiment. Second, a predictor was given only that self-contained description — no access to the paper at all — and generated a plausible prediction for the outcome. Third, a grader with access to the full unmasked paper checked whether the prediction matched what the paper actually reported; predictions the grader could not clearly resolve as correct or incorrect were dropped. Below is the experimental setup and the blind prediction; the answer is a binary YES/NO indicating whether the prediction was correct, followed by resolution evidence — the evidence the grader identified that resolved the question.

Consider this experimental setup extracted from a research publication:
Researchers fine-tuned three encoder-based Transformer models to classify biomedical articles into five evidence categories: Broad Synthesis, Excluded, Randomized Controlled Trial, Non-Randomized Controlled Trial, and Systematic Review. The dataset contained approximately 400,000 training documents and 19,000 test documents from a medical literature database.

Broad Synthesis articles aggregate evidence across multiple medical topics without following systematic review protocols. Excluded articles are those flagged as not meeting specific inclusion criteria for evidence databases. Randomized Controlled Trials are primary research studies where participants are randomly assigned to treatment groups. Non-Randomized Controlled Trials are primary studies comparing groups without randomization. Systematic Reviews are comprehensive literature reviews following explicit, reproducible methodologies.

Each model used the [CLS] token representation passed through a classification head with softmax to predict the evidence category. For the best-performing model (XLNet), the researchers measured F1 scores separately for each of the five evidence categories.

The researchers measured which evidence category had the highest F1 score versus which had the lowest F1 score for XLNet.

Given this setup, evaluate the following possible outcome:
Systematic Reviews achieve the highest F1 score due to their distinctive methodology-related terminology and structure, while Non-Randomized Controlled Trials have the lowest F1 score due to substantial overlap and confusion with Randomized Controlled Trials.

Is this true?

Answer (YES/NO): NO